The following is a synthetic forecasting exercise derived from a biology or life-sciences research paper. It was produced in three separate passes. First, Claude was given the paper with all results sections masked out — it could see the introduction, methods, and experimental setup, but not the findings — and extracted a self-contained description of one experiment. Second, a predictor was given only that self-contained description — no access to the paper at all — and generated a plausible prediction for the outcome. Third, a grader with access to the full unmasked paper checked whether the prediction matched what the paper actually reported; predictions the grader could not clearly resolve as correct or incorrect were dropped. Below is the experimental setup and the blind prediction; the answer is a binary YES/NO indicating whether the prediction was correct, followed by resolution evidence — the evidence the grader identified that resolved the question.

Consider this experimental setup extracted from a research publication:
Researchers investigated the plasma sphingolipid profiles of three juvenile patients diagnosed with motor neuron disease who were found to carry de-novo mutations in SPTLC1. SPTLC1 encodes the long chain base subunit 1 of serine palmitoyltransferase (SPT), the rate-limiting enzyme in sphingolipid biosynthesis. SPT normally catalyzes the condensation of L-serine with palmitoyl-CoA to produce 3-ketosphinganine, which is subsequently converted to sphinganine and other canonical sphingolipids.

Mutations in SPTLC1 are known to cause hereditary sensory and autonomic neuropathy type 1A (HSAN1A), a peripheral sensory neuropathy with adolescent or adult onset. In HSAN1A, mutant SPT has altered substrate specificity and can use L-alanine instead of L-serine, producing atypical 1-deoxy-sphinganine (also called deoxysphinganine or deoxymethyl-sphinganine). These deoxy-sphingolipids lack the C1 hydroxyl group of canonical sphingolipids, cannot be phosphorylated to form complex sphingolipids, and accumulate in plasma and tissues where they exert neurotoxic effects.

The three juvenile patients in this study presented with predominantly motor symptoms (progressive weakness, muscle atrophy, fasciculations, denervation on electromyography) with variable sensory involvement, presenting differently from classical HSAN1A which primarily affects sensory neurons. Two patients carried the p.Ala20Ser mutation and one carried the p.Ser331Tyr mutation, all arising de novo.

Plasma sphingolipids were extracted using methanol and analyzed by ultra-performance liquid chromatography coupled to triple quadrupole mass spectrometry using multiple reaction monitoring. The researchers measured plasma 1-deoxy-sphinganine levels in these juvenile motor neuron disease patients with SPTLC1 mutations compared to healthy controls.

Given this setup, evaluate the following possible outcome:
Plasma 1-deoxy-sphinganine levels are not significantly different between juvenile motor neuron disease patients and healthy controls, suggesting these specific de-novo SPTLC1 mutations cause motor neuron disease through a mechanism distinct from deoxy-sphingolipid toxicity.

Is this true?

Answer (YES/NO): NO